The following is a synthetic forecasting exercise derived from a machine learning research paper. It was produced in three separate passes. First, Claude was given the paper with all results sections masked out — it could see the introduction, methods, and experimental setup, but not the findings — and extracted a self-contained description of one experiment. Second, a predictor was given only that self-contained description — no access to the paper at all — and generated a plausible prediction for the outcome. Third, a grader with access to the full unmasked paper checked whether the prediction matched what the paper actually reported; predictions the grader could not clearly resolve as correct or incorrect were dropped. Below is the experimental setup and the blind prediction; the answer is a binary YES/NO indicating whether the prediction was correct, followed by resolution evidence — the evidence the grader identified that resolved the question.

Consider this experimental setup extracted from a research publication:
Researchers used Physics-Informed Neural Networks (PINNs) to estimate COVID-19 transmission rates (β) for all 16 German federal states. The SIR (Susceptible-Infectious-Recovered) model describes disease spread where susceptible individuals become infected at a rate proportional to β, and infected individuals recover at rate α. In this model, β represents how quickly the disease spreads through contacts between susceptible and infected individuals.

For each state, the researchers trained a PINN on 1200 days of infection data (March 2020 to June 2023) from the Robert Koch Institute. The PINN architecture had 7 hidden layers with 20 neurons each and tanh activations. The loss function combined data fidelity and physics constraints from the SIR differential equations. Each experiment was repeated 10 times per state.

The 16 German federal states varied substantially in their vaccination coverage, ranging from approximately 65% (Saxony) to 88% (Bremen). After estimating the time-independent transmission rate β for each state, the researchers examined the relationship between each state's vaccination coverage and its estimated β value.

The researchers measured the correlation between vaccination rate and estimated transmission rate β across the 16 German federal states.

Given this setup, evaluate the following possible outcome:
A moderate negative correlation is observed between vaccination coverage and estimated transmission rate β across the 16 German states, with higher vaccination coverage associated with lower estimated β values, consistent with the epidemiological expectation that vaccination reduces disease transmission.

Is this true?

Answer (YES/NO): YES